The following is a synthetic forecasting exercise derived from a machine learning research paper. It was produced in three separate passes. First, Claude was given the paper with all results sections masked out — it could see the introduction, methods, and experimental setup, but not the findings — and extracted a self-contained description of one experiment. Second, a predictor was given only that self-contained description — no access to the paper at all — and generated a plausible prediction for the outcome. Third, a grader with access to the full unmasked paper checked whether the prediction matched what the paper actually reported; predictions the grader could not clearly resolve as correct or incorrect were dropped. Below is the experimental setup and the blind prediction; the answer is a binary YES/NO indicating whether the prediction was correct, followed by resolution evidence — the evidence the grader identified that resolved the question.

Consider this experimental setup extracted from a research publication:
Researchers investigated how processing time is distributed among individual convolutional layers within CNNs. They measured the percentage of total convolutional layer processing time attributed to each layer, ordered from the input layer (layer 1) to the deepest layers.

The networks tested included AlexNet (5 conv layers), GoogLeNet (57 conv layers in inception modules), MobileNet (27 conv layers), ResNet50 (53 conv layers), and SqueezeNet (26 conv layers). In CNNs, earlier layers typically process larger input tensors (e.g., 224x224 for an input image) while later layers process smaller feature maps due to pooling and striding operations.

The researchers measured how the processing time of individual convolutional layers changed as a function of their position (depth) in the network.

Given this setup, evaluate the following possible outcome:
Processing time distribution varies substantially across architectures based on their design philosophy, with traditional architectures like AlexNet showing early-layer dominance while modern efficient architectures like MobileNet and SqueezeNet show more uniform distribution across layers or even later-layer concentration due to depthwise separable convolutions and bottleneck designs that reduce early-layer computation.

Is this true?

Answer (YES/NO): NO